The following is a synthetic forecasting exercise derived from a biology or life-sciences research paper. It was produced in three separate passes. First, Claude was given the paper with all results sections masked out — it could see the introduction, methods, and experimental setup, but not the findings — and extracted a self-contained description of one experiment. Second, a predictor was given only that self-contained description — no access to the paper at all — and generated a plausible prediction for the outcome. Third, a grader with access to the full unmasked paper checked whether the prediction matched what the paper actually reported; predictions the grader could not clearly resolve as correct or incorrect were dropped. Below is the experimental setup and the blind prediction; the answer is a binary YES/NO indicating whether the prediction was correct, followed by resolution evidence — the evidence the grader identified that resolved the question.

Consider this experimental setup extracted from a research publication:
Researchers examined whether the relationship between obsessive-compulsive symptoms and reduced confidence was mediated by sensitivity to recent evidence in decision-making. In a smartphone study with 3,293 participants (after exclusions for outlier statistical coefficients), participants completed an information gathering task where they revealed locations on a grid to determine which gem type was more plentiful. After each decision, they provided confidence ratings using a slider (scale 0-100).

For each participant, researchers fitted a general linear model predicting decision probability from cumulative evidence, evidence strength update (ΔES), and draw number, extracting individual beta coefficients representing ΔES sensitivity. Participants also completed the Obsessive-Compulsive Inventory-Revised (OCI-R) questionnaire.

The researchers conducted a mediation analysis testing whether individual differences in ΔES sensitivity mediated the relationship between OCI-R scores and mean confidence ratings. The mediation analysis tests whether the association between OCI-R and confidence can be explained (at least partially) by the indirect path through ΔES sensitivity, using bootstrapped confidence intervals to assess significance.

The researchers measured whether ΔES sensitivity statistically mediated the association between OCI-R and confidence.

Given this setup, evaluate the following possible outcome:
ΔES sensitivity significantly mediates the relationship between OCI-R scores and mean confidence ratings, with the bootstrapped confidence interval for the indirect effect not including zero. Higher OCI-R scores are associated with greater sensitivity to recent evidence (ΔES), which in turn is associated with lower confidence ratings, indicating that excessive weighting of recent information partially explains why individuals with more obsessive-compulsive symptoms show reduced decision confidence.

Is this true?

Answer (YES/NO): NO